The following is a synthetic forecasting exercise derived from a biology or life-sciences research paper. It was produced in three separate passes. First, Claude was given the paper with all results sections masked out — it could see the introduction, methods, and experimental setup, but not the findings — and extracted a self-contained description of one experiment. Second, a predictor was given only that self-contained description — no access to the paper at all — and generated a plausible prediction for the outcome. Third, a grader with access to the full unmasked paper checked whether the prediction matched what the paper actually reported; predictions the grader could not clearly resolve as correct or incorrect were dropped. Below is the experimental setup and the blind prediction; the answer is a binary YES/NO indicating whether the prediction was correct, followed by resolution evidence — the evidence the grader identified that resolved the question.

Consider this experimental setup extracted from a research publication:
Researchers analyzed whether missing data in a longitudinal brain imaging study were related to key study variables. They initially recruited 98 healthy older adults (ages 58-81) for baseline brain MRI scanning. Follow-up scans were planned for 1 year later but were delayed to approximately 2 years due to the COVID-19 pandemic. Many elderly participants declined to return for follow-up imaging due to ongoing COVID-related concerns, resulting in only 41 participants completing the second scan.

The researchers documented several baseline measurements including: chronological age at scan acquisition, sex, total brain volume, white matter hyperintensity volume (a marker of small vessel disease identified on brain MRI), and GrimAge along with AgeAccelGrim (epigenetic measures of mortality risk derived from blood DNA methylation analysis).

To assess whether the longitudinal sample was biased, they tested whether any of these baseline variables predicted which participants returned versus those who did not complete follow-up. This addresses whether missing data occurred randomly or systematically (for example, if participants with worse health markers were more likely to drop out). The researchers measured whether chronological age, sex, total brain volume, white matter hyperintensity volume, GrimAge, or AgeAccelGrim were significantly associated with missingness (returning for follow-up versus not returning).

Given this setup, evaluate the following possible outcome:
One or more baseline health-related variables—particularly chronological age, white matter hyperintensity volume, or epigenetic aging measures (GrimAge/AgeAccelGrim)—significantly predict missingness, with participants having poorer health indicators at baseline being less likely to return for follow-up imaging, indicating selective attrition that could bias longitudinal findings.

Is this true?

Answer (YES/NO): NO